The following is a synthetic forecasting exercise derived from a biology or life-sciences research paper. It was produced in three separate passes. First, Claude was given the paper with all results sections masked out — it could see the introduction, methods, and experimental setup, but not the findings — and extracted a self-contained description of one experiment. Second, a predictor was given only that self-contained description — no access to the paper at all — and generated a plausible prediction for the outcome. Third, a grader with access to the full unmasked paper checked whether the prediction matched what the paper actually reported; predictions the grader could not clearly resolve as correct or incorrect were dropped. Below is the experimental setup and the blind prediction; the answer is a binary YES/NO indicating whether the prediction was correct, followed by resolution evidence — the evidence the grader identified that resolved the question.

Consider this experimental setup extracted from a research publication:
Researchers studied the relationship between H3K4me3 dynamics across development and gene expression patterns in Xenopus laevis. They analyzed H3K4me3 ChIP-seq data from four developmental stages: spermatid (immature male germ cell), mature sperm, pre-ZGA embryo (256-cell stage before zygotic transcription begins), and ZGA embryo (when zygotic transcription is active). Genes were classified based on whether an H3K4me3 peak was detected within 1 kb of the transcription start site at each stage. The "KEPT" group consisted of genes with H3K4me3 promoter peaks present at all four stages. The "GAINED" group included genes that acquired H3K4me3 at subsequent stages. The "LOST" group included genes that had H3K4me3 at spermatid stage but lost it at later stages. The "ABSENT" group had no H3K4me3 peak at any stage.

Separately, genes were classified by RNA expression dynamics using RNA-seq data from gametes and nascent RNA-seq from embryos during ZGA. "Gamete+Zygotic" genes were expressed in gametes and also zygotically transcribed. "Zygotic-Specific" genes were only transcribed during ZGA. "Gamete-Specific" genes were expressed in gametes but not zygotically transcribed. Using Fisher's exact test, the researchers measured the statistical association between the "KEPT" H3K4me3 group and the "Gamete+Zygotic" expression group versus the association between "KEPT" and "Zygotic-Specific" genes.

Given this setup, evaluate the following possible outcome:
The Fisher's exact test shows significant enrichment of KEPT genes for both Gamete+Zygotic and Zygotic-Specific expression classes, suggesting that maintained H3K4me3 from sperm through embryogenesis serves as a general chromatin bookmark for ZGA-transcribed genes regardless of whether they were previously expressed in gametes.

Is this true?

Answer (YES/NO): NO